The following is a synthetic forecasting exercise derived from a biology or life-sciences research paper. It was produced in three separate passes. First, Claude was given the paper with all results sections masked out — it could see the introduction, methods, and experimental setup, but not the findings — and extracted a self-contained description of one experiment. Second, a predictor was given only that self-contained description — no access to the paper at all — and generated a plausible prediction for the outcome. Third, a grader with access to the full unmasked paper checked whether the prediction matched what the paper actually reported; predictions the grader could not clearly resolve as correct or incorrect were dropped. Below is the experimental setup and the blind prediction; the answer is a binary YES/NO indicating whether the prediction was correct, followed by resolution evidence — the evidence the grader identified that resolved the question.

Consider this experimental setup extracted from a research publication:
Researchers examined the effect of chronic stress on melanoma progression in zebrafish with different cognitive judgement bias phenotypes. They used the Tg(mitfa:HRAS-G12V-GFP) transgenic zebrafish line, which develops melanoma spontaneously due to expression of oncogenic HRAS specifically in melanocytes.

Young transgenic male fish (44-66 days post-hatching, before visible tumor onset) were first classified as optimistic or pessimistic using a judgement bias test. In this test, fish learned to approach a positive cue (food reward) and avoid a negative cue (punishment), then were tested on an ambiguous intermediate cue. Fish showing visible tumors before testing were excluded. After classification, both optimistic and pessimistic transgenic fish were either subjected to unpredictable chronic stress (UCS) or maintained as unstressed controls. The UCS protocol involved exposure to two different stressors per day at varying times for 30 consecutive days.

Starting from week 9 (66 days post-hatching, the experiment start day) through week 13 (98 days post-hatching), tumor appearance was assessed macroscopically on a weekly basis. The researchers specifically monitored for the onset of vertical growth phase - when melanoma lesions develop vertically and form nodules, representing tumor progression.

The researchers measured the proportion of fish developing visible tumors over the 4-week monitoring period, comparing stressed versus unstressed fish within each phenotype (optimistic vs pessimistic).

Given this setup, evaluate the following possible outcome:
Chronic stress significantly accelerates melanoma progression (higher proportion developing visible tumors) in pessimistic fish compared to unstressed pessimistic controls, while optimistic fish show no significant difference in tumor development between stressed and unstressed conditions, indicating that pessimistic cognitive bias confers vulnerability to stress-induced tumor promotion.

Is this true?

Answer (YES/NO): NO